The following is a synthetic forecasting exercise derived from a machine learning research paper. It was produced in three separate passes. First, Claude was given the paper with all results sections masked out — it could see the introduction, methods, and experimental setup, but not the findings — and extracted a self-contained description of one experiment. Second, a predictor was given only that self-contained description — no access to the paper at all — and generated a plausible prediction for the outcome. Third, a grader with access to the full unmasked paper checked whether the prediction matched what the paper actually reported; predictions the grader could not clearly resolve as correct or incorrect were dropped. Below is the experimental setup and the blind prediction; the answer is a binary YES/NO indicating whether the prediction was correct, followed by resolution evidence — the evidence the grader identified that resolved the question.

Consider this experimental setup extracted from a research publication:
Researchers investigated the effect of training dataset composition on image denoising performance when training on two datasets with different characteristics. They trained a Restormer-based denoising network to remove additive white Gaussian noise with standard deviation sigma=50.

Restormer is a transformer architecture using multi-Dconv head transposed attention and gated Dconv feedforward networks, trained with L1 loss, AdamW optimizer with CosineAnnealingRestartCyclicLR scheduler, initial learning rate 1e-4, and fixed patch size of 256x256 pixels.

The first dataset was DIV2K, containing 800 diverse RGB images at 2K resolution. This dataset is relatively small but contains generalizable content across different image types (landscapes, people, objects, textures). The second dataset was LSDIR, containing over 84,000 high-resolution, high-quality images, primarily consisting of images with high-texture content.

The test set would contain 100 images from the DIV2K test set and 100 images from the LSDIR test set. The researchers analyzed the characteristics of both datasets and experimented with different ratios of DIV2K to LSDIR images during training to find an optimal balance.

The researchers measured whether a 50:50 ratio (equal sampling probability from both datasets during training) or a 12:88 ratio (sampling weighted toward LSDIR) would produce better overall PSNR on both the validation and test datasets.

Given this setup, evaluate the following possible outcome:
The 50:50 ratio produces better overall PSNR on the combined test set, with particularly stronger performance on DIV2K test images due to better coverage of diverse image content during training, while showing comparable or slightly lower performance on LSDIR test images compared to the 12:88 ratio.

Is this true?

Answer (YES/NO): NO